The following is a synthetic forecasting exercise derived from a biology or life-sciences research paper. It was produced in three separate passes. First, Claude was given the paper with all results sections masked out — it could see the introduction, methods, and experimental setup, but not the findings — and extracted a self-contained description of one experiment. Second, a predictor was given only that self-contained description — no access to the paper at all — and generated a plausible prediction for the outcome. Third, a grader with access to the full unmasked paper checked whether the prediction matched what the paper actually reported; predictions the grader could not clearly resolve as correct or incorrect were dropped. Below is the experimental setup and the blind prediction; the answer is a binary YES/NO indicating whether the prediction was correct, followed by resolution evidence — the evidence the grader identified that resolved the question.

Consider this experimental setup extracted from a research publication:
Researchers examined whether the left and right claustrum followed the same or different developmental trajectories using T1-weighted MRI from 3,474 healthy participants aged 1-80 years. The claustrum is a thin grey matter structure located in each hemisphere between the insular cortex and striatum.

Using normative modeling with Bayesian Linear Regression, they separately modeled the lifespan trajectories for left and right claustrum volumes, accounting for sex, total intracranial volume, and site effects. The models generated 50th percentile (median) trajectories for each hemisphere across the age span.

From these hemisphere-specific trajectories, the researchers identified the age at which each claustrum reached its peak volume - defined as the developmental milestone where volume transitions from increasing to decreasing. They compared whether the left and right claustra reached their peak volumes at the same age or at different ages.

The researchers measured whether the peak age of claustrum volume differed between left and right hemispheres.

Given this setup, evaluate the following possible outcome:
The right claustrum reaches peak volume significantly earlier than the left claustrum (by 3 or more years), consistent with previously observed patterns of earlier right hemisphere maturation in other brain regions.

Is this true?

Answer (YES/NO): NO